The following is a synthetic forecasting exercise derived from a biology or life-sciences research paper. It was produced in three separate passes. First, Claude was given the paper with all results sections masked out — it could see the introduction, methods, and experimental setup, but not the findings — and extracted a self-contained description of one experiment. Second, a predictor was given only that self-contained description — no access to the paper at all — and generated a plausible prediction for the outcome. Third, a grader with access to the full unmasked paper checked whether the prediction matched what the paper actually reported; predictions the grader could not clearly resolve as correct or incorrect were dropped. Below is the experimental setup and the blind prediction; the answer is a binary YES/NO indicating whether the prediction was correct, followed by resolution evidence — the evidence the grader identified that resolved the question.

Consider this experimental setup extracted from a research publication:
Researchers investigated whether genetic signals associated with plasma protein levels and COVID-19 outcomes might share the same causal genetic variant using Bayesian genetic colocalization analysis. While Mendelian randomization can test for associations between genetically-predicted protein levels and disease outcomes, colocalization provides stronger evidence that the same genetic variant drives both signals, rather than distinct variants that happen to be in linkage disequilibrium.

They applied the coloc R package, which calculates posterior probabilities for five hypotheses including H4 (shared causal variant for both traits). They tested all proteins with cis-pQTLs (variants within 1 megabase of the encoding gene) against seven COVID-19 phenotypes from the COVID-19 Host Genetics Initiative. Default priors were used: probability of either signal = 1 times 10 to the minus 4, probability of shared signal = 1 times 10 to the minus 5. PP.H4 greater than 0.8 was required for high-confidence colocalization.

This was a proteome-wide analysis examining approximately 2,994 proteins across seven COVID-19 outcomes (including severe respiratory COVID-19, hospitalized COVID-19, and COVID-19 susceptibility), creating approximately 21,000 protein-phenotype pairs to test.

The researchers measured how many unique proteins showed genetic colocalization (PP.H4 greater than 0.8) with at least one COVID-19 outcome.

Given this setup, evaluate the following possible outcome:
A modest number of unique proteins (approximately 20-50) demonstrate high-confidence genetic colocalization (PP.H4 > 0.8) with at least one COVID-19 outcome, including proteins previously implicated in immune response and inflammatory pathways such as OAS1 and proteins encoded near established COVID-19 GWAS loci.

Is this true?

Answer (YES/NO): NO